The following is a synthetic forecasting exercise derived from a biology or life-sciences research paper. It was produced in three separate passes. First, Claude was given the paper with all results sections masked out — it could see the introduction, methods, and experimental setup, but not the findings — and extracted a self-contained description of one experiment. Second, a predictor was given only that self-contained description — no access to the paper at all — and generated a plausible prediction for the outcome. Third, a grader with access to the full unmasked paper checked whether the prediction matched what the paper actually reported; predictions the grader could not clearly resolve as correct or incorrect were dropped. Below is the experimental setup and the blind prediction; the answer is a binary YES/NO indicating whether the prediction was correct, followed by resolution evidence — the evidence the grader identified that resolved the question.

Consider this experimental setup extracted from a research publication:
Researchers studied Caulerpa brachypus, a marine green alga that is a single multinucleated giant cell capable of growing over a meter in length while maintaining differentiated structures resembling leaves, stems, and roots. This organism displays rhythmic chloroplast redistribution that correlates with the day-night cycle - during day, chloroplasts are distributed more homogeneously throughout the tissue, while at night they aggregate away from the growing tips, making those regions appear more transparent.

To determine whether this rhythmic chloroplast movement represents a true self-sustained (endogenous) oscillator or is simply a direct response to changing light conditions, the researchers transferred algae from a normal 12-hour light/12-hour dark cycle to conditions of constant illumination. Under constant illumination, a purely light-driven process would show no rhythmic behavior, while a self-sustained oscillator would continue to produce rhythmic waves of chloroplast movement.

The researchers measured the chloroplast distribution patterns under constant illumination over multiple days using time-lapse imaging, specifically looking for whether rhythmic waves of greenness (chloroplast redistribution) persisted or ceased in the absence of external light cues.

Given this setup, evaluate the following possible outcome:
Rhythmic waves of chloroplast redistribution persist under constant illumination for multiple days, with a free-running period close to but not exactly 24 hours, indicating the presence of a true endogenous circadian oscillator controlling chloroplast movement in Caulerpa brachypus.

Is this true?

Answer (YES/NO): YES